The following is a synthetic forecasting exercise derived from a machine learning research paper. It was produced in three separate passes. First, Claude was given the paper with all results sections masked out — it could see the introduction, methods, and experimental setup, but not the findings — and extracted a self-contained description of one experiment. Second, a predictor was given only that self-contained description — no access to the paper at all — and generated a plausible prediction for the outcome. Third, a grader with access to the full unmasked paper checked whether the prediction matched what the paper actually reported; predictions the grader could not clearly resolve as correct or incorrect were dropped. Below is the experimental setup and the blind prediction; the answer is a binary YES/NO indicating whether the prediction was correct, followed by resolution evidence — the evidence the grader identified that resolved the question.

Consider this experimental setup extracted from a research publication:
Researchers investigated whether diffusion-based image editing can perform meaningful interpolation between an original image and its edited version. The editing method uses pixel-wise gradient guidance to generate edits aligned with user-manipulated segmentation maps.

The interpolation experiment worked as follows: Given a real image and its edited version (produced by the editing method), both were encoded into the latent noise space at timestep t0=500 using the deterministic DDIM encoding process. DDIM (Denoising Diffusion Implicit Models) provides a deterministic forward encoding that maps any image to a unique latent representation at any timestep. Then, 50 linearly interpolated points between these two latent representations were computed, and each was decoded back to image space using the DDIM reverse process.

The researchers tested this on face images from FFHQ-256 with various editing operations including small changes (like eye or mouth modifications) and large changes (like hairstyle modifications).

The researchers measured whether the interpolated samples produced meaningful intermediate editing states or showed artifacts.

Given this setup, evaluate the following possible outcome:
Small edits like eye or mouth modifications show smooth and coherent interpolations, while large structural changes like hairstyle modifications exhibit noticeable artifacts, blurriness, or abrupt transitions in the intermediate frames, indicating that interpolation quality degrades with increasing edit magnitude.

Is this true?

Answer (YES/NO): NO